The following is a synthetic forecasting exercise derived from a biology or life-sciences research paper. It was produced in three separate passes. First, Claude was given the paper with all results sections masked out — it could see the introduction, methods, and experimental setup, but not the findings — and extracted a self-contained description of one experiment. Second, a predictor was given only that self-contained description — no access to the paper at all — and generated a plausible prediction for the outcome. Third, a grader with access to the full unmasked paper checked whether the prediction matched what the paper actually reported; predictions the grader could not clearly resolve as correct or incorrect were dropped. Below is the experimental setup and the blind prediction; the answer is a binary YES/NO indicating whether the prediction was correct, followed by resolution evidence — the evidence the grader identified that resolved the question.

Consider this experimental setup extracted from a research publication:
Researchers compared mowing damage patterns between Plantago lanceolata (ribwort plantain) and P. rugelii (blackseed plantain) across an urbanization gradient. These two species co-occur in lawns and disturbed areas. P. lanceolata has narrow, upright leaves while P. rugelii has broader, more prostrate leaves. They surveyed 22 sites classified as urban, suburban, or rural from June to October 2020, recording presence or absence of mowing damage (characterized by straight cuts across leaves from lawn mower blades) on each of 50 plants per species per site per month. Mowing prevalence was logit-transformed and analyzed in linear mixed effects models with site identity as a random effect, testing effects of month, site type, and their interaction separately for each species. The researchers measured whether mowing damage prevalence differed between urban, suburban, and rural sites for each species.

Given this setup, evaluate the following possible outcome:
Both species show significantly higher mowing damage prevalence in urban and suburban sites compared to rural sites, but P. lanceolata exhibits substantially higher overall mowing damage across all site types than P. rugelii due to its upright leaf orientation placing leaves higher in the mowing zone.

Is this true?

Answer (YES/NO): NO